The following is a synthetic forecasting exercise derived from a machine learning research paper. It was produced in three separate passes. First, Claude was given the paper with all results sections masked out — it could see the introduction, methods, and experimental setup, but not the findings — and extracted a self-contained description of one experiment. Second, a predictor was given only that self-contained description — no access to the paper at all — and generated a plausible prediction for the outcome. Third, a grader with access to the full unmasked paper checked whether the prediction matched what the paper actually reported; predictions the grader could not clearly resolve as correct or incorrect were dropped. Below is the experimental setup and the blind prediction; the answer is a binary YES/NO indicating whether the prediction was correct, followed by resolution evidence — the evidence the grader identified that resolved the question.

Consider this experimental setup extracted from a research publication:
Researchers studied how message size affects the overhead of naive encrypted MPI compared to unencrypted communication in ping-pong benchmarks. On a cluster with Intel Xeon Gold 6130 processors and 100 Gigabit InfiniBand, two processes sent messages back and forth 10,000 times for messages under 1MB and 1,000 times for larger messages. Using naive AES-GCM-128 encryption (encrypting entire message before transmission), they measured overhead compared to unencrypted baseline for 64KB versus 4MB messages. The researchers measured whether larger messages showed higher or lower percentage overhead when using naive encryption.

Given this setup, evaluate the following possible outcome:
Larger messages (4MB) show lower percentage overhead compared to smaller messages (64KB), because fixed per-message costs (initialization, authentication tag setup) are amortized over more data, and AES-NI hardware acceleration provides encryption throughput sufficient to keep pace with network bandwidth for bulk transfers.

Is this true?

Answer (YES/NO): NO